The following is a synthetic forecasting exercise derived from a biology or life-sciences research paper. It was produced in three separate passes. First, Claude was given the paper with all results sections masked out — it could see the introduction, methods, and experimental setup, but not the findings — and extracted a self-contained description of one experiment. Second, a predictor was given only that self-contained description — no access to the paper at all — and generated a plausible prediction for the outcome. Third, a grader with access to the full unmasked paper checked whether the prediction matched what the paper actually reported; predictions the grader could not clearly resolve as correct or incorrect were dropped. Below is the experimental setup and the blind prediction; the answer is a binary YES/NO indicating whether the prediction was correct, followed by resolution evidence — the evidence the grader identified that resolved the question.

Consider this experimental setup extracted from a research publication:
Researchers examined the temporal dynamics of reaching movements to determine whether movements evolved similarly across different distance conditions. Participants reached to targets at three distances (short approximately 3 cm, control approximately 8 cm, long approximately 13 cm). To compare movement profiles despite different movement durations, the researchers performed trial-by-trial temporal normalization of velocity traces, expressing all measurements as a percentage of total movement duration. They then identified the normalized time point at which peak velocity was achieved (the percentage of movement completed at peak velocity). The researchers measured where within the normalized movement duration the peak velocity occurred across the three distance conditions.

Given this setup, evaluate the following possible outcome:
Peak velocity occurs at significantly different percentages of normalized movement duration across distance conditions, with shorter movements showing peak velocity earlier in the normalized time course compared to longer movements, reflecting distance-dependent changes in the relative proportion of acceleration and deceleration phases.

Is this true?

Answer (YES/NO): NO